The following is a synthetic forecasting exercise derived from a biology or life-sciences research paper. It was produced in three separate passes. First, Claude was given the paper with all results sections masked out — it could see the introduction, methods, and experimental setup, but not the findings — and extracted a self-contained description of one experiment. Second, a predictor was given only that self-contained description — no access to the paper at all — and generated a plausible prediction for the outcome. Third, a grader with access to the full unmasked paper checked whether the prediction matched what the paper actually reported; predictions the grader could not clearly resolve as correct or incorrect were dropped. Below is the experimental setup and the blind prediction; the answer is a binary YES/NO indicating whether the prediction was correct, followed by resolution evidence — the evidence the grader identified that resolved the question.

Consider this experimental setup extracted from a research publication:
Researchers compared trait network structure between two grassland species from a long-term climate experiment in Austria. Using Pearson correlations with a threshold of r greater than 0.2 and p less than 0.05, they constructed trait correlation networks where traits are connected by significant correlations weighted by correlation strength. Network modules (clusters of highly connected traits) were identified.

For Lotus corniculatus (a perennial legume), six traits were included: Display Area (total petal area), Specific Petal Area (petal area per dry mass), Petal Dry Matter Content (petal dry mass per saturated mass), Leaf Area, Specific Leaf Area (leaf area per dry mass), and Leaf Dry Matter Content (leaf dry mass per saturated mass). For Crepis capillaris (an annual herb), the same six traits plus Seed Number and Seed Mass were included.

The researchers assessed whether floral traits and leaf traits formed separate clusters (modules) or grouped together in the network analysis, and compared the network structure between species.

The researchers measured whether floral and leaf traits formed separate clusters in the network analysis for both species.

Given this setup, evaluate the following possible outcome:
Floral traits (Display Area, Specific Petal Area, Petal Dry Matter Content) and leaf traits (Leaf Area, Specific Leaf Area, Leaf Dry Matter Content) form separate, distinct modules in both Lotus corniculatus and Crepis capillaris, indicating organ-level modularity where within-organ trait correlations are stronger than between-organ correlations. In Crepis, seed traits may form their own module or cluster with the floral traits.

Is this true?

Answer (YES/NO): NO